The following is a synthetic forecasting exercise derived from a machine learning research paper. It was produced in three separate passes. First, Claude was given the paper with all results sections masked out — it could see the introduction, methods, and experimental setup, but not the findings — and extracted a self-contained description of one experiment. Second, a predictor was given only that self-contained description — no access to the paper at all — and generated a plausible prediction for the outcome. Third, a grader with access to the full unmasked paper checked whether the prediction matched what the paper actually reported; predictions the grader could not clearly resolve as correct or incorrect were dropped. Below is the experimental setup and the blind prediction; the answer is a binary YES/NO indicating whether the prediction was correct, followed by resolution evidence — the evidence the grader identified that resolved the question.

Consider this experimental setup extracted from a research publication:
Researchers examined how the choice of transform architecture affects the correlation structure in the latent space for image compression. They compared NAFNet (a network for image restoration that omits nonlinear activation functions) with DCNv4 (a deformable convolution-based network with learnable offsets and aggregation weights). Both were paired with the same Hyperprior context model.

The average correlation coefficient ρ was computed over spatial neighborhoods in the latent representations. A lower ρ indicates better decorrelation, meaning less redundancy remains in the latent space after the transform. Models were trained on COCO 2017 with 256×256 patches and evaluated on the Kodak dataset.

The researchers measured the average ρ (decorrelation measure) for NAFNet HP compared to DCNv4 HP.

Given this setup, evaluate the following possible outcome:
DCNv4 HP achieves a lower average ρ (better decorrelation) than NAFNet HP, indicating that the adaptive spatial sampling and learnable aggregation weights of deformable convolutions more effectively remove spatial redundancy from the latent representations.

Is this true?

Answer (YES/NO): NO